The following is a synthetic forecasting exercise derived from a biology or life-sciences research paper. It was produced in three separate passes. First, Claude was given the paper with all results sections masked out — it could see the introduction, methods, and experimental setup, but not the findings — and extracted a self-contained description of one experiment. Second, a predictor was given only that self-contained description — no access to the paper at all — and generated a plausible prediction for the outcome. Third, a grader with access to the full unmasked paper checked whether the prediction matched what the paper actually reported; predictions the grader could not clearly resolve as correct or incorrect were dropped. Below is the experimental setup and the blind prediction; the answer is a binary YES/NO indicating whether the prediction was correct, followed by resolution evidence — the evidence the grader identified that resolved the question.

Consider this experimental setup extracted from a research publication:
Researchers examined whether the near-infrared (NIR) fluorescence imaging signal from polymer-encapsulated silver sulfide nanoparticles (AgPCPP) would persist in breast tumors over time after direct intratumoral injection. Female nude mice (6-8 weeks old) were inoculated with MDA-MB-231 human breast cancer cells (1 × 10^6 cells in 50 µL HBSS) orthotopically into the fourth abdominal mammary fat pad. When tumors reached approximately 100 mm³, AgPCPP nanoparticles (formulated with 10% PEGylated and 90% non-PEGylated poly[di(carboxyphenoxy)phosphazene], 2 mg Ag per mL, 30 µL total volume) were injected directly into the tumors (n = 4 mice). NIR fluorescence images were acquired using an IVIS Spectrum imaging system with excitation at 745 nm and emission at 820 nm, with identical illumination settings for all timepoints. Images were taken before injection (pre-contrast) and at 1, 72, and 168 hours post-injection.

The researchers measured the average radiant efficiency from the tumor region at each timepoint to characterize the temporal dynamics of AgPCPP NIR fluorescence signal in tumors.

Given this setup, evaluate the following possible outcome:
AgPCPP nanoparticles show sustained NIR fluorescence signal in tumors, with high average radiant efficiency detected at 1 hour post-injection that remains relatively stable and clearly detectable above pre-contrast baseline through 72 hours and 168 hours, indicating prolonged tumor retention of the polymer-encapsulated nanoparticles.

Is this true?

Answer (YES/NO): NO